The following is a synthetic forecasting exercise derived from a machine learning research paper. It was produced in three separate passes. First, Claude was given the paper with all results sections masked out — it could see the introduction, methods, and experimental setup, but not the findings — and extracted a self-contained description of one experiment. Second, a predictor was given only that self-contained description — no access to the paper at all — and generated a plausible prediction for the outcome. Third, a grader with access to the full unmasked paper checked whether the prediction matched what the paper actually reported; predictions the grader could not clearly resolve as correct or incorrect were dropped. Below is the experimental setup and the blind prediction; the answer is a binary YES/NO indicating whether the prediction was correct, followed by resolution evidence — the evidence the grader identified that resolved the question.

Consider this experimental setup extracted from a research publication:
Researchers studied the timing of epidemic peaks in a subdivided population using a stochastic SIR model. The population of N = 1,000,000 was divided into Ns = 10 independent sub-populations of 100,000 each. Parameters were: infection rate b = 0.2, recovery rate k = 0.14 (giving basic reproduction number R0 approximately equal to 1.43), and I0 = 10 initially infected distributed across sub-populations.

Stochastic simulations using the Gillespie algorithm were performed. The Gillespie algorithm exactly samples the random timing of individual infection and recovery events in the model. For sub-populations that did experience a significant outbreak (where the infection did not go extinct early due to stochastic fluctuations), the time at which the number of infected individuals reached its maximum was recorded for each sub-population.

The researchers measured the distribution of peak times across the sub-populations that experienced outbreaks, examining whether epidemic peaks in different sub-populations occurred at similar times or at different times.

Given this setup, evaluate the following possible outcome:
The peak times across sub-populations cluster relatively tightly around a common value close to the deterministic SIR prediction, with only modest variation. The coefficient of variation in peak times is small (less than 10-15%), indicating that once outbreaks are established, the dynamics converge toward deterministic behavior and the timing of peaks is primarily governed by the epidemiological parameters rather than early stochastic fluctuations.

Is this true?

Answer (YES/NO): NO